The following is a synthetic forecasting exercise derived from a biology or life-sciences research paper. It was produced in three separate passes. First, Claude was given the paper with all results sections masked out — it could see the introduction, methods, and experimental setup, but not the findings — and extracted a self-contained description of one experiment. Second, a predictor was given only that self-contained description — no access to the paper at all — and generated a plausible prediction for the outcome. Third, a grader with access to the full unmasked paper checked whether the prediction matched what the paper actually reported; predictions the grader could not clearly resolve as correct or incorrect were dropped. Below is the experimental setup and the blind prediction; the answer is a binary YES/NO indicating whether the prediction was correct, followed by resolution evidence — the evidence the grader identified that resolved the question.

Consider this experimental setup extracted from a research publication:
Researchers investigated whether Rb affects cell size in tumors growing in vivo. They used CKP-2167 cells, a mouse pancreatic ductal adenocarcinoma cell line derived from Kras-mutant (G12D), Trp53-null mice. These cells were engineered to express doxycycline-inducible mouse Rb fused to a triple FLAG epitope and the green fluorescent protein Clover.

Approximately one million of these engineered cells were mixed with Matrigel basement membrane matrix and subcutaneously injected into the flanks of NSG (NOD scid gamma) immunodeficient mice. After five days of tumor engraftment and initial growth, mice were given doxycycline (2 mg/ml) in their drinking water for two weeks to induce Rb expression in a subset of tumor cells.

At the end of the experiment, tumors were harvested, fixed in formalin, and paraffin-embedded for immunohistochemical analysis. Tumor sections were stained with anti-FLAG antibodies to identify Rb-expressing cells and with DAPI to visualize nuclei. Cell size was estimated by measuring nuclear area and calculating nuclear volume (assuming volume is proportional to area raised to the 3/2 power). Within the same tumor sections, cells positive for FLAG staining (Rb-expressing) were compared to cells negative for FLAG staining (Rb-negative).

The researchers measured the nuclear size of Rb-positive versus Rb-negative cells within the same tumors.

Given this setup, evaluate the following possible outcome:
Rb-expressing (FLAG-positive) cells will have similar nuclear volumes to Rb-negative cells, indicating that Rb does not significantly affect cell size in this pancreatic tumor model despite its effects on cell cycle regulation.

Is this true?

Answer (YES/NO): NO